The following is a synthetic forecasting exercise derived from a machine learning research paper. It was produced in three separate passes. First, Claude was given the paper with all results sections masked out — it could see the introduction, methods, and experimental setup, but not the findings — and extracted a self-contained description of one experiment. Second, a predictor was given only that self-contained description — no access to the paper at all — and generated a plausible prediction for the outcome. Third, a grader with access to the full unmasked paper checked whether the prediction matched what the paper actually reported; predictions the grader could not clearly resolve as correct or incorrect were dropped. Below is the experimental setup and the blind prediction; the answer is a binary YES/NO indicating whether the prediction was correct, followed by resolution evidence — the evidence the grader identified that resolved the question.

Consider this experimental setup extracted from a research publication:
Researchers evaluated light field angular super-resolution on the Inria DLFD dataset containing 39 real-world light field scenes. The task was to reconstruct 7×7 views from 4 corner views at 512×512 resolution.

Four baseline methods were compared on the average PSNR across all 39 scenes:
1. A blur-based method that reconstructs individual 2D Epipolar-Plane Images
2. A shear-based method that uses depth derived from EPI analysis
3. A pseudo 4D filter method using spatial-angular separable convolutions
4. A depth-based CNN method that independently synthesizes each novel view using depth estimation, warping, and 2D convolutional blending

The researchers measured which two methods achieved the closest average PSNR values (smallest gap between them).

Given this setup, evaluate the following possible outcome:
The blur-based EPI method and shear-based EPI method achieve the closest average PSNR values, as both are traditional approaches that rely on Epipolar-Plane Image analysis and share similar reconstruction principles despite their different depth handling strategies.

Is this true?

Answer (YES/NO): NO